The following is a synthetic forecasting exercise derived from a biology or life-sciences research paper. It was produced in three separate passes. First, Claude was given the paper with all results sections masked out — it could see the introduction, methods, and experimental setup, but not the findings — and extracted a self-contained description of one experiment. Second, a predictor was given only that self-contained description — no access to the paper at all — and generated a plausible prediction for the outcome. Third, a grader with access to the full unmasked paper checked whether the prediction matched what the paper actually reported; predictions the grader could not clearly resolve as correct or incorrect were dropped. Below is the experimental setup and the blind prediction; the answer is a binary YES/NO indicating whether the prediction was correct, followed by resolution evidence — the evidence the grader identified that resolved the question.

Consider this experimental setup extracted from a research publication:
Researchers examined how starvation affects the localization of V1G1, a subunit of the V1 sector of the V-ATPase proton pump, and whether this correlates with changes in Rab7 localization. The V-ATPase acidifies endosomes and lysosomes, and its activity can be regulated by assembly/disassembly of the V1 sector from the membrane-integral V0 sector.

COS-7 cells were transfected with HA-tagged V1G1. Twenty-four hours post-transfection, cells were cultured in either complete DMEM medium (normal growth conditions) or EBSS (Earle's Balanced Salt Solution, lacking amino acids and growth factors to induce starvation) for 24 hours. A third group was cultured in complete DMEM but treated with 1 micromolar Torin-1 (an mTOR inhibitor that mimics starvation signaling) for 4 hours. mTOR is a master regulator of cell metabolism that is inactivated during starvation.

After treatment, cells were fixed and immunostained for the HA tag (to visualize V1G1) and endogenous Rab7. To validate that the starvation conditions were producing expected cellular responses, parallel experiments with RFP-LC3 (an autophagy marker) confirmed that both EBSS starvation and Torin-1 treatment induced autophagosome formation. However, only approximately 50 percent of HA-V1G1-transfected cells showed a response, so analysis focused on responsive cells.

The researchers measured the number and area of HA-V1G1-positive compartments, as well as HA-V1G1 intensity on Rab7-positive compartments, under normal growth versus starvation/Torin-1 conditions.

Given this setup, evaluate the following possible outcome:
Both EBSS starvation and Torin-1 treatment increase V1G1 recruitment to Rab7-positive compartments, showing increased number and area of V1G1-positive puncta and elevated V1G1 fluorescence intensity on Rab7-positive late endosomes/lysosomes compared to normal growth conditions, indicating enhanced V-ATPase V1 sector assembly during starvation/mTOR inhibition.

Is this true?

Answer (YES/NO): NO